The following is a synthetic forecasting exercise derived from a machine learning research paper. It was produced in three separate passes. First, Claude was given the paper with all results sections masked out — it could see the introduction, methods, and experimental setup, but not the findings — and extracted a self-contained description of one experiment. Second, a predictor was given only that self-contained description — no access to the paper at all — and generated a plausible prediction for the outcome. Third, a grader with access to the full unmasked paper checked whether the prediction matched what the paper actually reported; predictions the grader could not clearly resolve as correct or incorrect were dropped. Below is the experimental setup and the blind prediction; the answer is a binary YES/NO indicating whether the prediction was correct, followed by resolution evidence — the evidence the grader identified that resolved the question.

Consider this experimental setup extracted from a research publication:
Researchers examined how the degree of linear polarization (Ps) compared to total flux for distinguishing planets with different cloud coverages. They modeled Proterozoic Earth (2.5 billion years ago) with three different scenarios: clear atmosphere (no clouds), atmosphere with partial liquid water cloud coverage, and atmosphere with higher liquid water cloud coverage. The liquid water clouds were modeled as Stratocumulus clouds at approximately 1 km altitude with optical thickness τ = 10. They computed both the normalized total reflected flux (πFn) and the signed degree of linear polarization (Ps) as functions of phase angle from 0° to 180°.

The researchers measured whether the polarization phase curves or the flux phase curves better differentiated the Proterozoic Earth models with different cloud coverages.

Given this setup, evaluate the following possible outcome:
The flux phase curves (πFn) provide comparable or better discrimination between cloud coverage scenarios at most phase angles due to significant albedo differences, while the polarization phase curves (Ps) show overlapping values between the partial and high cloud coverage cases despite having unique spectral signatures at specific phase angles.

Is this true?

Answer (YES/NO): NO